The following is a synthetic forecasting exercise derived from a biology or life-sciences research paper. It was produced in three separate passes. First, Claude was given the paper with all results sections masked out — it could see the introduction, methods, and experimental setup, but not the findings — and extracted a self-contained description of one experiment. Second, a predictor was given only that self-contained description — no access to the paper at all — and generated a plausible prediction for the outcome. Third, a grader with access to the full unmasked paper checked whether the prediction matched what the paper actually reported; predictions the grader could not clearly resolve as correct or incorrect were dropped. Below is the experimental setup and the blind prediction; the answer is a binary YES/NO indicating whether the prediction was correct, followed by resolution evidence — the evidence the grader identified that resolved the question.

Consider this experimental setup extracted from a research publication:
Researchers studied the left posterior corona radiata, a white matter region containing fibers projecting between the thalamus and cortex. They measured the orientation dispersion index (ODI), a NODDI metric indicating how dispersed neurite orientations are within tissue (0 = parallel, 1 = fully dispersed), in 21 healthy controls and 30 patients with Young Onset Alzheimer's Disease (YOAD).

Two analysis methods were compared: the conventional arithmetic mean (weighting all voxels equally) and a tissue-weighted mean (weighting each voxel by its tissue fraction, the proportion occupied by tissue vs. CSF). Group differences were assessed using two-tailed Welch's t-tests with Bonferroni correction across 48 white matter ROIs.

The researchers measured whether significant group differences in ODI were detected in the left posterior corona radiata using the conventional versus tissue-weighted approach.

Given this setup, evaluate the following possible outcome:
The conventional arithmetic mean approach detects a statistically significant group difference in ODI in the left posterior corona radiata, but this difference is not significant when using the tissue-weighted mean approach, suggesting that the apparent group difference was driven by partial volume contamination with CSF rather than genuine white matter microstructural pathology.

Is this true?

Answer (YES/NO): NO